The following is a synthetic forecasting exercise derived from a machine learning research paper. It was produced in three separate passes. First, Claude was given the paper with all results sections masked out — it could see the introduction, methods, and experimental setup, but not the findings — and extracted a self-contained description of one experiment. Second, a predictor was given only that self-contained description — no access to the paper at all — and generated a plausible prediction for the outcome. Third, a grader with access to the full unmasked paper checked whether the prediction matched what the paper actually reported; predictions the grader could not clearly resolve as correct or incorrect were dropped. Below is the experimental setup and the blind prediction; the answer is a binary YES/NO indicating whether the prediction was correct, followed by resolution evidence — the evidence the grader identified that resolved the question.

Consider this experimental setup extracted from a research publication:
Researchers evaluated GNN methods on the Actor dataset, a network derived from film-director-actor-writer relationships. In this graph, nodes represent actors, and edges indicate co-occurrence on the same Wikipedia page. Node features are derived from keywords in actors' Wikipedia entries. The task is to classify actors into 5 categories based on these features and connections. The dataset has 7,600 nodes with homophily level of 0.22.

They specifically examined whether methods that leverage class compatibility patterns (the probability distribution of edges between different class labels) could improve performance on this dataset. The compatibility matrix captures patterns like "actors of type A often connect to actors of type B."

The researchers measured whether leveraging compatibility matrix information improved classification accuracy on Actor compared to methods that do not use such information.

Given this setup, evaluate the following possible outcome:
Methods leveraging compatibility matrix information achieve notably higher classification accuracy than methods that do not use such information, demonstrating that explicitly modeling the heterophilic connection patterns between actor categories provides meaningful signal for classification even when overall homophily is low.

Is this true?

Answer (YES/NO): NO